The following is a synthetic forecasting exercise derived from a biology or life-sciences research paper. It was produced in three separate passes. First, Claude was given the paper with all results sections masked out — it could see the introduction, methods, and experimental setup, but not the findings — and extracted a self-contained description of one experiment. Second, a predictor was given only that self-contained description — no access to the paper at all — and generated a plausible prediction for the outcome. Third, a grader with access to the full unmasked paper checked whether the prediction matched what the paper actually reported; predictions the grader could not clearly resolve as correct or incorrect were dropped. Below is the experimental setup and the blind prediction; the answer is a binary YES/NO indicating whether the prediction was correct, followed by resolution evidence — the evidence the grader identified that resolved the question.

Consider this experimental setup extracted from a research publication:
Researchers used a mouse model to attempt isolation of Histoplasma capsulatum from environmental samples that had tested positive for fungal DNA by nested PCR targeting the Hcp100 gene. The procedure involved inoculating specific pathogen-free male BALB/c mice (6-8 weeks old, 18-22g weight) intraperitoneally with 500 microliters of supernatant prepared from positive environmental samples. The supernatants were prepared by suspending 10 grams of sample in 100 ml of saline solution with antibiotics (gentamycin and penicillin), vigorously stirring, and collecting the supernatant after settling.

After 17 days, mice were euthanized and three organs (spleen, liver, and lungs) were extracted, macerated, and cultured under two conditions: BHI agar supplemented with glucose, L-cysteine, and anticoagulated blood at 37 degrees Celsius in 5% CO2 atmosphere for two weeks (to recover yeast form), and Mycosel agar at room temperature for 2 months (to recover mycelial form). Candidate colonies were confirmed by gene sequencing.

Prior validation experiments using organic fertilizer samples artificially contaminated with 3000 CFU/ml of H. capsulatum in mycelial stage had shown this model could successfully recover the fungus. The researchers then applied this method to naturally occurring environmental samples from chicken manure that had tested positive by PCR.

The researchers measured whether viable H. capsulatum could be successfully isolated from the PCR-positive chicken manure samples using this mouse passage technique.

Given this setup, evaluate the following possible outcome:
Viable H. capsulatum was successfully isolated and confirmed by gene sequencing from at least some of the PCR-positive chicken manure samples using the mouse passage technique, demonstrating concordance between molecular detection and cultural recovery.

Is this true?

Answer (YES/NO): NO